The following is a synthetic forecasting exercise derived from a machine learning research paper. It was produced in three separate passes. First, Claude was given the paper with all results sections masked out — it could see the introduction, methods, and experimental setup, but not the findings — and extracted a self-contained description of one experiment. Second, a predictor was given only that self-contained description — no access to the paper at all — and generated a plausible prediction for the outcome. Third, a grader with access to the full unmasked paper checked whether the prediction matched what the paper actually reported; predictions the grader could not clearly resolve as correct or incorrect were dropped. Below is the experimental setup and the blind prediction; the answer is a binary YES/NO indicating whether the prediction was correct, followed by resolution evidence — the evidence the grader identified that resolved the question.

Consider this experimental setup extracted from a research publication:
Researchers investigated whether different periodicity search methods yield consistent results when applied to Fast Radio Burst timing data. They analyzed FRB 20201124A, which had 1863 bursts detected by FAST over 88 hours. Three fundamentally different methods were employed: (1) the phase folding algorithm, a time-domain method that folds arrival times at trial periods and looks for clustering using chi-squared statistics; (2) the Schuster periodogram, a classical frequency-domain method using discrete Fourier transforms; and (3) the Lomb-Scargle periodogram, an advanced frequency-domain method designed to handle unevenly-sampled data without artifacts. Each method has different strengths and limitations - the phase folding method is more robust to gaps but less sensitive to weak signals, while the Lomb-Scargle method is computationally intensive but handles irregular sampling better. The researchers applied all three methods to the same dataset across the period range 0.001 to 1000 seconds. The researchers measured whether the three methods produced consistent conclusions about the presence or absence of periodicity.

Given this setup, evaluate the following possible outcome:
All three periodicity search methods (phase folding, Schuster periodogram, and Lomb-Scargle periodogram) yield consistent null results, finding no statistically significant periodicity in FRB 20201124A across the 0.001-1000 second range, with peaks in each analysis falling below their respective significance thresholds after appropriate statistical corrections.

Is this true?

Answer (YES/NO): YES